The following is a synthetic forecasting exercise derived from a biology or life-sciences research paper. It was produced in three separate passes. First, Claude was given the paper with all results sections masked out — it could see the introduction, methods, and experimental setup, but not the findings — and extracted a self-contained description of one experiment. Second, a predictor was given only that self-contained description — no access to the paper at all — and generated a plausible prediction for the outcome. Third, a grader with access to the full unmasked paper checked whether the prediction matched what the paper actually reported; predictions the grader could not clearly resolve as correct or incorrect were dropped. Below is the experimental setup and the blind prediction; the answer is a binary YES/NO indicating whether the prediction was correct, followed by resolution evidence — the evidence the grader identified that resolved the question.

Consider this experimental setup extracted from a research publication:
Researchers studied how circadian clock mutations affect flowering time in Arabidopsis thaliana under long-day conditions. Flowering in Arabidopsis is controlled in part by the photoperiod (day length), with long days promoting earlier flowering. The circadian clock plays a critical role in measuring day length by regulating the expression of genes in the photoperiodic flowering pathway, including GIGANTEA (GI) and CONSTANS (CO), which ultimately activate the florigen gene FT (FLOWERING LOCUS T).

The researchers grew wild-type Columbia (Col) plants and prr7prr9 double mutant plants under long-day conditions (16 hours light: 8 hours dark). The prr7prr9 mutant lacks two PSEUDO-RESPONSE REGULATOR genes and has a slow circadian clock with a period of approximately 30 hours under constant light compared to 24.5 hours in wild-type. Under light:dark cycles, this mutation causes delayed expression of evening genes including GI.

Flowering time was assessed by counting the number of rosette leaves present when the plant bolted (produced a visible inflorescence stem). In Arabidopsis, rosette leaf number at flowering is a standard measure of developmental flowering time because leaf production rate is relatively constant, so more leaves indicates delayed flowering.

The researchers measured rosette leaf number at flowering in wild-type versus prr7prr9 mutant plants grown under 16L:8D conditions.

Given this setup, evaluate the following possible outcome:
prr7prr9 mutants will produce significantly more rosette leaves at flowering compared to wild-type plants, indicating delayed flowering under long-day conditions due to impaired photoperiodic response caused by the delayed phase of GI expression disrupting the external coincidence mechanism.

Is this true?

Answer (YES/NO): YES